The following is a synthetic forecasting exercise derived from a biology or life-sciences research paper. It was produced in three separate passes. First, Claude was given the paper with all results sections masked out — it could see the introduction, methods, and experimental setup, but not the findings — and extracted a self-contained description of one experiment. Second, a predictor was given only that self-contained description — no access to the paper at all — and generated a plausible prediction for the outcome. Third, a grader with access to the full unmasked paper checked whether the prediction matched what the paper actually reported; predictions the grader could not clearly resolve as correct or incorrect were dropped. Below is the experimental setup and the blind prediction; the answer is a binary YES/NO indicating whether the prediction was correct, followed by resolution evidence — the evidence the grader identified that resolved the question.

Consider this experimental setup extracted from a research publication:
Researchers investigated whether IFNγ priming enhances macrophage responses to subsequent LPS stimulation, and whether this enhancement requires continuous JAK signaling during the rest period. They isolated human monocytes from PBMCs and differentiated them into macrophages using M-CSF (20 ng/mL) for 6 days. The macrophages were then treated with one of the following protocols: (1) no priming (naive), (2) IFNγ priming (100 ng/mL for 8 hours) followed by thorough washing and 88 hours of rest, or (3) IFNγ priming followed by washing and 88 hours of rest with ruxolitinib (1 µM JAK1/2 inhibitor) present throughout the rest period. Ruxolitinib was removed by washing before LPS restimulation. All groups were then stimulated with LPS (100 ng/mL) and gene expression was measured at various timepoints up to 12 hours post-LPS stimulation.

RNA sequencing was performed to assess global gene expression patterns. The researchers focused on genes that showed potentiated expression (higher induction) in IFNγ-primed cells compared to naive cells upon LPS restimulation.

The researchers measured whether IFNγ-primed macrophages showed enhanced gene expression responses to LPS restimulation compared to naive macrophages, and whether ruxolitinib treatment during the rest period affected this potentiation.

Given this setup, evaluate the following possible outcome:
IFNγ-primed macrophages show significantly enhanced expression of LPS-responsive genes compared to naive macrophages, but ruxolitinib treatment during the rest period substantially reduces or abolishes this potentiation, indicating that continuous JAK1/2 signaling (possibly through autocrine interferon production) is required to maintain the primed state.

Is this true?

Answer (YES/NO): YES